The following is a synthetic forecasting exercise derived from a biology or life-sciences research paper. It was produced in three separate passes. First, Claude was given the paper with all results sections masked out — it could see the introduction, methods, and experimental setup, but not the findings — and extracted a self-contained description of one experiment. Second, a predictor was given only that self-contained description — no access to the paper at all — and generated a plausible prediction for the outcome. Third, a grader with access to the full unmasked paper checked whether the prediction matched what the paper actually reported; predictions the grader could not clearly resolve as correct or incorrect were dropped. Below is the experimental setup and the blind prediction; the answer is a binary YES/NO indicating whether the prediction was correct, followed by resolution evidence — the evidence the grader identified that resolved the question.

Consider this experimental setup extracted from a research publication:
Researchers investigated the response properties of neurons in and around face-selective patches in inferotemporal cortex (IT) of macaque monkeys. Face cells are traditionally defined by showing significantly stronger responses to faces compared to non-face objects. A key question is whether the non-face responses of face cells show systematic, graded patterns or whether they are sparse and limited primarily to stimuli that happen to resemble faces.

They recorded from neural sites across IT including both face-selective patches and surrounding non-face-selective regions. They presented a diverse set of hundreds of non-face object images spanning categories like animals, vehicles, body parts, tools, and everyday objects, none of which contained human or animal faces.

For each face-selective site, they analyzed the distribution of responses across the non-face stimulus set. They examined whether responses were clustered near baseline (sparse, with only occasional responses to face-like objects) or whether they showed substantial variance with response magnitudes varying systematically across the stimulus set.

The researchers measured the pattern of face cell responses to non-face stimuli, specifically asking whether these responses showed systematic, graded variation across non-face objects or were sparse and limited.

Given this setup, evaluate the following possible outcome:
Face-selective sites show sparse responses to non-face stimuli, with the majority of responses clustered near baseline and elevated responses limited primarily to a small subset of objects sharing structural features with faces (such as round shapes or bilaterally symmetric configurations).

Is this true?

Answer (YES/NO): NO